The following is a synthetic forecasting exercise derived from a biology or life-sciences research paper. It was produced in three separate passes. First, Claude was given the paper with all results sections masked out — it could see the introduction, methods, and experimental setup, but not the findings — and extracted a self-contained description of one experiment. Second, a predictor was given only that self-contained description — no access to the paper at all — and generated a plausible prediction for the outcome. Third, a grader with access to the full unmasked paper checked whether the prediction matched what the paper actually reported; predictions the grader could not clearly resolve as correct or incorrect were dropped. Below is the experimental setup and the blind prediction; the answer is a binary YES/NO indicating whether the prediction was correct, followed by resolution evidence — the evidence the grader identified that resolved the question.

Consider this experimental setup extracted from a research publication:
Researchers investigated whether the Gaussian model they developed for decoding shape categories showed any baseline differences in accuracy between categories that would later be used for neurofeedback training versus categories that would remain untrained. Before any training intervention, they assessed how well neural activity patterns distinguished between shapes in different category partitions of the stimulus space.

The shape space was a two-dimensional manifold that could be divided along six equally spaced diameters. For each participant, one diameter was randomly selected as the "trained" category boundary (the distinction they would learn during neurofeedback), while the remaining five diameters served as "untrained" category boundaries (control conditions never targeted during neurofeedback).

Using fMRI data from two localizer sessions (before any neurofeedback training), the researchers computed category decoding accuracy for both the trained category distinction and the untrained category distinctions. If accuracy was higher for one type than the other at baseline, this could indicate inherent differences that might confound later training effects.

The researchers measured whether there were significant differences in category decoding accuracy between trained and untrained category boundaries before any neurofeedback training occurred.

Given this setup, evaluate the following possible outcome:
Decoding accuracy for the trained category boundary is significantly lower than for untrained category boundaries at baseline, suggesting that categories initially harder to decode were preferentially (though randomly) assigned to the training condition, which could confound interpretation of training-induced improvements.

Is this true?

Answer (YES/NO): NO